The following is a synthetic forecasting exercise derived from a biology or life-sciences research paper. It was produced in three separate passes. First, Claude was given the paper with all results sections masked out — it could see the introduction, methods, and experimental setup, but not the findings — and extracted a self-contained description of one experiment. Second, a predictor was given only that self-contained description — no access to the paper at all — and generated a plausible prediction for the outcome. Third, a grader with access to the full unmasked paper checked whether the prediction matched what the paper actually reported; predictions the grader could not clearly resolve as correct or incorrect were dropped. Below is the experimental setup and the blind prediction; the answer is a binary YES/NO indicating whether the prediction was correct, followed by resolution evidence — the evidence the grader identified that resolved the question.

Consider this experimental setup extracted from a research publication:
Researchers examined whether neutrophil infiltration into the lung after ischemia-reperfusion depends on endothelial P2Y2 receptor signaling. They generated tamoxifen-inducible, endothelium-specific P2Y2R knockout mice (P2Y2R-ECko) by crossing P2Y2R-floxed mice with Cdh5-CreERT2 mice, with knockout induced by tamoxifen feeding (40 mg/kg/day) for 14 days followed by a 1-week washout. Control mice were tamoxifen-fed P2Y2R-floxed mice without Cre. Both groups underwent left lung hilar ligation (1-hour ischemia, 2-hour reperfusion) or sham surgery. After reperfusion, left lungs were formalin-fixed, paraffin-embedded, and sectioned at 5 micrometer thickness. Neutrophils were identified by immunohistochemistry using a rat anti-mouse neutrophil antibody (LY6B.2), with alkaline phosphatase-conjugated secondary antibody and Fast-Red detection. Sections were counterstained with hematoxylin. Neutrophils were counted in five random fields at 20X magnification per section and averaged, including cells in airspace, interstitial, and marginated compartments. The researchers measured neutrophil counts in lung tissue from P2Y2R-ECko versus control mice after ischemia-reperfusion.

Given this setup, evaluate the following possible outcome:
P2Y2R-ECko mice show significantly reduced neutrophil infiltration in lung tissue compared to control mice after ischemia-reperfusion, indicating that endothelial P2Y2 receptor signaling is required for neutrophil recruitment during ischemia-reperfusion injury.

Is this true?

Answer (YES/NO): YES